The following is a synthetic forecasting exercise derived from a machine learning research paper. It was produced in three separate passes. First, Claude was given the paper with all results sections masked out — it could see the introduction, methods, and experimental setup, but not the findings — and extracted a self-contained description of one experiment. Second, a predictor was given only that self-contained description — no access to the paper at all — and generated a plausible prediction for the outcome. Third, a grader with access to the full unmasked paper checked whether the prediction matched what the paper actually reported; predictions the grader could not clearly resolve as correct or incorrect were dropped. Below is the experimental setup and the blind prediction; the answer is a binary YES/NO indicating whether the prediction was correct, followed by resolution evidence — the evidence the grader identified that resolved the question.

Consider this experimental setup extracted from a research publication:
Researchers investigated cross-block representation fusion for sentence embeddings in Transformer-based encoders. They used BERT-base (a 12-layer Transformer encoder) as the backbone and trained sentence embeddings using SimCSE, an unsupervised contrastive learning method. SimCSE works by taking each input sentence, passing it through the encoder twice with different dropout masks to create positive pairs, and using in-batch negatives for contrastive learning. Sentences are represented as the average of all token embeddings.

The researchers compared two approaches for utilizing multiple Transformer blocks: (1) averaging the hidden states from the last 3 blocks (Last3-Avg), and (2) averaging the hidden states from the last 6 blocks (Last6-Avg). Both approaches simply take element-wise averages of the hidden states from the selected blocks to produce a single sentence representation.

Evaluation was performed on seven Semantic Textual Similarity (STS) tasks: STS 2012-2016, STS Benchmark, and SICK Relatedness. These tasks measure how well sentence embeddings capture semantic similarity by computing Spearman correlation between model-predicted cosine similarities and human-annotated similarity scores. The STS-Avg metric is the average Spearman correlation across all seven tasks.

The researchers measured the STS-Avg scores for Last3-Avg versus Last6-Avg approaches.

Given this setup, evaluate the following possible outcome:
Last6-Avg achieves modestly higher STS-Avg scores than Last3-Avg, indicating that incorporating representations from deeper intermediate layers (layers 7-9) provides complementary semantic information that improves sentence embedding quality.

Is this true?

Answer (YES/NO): NO